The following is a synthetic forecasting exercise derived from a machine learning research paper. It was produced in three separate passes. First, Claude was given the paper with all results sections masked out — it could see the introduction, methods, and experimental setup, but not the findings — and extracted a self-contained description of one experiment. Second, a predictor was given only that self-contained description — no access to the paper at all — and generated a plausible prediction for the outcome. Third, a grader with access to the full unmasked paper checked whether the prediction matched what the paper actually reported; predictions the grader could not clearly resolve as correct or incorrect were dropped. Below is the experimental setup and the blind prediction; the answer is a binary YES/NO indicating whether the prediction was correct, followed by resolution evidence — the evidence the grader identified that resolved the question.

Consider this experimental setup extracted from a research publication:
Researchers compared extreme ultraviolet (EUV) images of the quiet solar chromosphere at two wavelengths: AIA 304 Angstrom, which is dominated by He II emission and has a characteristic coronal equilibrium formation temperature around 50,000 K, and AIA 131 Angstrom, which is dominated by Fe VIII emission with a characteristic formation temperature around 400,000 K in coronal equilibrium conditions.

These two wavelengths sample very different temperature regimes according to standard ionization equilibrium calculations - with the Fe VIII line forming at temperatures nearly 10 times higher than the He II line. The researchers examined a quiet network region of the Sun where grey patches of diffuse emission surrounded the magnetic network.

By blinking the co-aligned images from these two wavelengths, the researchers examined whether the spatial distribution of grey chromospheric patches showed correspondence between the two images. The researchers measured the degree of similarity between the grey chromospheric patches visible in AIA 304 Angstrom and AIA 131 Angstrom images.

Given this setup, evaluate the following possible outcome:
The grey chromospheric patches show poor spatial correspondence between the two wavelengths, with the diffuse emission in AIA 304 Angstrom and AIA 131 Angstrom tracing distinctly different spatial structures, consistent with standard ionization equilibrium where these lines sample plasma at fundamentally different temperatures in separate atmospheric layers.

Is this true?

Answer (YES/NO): NO